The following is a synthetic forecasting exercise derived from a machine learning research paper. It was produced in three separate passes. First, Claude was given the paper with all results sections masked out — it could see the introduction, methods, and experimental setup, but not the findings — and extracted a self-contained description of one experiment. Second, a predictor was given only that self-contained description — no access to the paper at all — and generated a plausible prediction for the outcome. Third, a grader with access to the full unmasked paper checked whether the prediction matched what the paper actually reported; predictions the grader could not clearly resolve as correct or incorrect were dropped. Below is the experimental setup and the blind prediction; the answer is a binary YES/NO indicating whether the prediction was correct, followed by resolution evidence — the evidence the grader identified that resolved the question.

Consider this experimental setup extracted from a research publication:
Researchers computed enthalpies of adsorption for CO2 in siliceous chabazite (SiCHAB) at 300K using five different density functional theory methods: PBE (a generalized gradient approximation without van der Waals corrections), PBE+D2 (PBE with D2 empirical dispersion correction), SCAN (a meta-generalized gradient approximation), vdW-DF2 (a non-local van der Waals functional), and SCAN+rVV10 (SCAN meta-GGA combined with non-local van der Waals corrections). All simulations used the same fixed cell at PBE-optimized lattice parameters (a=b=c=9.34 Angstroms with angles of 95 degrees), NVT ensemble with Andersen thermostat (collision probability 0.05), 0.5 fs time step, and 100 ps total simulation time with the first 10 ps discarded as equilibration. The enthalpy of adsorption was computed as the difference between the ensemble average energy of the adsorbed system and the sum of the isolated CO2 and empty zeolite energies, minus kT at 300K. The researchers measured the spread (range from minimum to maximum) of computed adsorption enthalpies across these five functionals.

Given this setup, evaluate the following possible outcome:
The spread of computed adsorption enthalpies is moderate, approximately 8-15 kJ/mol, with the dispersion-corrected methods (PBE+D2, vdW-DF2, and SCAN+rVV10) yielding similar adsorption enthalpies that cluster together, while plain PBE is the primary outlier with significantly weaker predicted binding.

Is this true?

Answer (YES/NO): NO